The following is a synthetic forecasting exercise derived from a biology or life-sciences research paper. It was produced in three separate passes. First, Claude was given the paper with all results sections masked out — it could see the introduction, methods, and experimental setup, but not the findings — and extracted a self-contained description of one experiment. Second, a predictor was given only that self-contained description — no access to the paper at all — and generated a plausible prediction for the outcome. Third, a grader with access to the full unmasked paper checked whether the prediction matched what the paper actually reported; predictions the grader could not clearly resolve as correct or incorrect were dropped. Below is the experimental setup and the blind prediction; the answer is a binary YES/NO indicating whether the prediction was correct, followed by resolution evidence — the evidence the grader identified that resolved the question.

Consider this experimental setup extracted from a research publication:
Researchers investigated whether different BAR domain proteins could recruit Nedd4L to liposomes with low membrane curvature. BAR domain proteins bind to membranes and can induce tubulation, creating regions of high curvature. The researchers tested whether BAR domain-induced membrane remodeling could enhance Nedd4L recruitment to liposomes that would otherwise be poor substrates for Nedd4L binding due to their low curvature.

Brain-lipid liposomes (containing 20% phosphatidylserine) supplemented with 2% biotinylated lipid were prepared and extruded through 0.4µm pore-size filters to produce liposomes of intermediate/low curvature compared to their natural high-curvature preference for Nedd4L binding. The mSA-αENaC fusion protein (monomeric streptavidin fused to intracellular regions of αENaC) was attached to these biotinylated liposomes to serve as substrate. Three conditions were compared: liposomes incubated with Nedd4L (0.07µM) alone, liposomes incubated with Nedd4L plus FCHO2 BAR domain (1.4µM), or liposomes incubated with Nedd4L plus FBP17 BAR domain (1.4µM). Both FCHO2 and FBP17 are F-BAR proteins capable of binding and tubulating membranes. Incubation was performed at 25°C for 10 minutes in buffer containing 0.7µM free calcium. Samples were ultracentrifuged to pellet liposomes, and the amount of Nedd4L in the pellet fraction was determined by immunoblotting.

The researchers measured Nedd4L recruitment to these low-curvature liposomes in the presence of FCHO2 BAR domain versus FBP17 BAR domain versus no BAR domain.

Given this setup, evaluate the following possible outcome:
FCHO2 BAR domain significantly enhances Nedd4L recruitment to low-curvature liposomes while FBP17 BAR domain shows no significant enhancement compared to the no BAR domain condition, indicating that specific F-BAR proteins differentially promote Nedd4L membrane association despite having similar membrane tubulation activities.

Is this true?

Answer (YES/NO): YES